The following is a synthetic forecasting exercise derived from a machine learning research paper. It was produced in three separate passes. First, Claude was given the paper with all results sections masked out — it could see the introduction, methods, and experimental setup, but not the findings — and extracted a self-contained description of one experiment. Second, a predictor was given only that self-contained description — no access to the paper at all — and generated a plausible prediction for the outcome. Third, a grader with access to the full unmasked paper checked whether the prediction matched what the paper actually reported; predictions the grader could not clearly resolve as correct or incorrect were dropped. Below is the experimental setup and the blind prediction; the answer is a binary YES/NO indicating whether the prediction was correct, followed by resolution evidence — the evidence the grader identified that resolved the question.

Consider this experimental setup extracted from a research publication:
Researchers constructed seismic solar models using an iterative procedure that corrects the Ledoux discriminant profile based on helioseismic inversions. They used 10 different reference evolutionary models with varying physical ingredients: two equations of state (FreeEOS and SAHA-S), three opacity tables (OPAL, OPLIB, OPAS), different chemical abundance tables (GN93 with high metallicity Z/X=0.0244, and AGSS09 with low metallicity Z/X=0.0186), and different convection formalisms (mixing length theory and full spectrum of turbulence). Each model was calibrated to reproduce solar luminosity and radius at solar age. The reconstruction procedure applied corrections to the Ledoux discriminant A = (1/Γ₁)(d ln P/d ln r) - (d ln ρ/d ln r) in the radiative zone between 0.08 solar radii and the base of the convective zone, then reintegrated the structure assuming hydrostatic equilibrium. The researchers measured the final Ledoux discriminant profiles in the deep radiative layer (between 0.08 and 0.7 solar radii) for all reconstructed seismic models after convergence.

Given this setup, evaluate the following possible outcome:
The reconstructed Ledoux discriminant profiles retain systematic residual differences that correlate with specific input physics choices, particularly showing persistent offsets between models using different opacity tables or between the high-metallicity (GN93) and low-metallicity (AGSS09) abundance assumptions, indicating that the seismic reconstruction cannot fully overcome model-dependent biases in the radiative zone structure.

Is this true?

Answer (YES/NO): NO